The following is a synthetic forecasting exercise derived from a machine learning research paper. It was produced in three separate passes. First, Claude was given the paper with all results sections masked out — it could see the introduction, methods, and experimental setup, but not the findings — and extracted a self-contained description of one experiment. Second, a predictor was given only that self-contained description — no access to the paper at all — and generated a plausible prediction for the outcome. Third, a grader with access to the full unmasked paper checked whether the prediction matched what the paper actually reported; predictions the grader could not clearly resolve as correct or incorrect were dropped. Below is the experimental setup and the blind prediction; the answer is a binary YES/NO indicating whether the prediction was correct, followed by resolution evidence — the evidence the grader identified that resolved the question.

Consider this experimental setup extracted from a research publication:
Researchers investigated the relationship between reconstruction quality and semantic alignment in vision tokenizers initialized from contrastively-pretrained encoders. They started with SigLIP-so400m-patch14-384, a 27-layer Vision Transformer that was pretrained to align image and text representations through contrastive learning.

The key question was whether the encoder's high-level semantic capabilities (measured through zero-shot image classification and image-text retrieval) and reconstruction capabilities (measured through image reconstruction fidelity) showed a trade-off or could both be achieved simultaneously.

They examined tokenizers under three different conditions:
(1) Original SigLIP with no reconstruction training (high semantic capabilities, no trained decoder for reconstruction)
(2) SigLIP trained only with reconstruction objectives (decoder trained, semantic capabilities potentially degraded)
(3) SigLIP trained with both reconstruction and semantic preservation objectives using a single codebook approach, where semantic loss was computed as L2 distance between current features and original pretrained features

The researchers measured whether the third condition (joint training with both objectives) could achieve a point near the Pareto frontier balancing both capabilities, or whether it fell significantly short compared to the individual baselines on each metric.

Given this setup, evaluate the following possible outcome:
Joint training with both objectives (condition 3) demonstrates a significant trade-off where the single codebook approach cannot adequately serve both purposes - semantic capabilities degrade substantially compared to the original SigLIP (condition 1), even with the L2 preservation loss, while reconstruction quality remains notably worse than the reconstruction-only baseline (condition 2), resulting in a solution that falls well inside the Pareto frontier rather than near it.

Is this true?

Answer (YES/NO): YES